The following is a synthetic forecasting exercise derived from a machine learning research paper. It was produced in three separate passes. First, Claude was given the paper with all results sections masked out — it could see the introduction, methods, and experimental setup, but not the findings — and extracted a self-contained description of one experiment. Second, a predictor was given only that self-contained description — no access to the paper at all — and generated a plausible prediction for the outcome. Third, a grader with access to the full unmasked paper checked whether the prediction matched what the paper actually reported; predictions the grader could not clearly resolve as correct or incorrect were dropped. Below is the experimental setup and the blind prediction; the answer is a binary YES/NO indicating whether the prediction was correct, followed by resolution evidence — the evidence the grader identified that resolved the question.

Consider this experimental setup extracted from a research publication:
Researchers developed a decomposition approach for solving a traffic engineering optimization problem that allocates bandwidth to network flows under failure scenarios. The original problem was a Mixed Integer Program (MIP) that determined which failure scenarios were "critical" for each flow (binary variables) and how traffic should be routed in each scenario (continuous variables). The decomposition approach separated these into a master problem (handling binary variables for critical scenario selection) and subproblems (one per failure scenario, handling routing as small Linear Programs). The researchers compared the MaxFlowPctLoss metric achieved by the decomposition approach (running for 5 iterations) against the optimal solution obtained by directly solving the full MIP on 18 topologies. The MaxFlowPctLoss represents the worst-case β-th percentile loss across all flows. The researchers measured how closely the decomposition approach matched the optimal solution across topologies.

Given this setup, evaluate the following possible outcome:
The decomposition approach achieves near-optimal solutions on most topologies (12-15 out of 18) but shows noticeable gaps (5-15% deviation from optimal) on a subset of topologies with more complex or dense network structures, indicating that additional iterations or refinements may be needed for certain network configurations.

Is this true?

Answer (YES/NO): NO